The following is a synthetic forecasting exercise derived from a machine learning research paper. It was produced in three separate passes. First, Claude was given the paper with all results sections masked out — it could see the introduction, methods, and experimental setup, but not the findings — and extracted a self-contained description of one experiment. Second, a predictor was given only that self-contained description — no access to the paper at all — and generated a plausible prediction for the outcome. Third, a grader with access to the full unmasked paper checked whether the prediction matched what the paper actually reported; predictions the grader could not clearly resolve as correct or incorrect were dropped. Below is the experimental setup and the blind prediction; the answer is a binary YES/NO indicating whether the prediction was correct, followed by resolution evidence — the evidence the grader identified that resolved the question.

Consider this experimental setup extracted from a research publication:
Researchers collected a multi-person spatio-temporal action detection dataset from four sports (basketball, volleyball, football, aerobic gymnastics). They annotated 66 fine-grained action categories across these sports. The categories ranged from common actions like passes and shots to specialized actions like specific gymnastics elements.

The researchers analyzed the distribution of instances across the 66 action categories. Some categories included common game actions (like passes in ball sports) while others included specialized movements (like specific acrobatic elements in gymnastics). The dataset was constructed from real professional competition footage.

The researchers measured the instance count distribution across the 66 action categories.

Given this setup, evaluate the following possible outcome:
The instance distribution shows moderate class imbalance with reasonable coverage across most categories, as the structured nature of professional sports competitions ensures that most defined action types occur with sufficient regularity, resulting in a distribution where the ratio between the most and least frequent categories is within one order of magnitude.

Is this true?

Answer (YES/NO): NO